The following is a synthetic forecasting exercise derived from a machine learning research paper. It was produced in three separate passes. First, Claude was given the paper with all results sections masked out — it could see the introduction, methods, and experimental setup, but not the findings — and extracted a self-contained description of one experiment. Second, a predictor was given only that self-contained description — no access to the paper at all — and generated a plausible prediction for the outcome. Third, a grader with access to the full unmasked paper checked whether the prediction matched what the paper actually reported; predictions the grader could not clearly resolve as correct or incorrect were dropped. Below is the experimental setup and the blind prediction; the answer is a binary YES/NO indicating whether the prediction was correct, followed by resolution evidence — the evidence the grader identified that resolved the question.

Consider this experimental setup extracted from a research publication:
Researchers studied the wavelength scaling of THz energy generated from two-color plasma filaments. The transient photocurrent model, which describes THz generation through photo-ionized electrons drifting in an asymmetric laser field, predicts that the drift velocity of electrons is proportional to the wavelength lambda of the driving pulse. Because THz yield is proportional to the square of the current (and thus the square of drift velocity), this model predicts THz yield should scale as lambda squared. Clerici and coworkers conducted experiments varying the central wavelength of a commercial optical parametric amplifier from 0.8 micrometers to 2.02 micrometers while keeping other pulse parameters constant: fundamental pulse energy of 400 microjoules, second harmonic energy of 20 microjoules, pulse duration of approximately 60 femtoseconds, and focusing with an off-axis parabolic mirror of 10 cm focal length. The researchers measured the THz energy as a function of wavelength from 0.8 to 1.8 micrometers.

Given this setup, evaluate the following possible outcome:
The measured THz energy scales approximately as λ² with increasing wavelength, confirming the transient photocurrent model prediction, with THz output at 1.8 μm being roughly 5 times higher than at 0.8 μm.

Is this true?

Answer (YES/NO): NO